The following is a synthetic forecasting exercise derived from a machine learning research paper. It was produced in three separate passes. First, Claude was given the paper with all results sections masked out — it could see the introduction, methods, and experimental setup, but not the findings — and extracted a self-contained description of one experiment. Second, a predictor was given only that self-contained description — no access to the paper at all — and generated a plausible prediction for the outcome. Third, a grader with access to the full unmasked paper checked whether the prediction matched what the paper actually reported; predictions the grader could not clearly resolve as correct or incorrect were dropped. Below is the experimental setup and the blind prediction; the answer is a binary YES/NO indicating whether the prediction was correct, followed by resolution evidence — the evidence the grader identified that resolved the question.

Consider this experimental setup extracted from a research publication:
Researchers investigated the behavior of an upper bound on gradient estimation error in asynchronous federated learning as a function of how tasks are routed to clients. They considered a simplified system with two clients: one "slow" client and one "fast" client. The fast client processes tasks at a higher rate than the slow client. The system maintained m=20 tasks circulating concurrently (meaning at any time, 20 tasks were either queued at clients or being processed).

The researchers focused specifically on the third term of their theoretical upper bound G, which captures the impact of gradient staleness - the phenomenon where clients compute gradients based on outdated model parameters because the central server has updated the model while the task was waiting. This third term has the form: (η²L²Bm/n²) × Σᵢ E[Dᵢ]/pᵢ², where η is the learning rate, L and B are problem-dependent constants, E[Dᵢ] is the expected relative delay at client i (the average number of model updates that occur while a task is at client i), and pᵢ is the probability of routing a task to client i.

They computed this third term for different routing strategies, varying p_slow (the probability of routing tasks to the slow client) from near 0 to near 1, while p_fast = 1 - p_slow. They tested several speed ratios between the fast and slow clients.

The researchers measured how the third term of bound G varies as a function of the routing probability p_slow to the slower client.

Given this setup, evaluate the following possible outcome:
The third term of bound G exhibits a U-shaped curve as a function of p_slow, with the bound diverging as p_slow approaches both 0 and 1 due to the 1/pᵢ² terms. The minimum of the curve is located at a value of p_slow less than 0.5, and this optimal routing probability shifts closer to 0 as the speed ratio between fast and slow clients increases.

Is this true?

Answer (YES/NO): NO